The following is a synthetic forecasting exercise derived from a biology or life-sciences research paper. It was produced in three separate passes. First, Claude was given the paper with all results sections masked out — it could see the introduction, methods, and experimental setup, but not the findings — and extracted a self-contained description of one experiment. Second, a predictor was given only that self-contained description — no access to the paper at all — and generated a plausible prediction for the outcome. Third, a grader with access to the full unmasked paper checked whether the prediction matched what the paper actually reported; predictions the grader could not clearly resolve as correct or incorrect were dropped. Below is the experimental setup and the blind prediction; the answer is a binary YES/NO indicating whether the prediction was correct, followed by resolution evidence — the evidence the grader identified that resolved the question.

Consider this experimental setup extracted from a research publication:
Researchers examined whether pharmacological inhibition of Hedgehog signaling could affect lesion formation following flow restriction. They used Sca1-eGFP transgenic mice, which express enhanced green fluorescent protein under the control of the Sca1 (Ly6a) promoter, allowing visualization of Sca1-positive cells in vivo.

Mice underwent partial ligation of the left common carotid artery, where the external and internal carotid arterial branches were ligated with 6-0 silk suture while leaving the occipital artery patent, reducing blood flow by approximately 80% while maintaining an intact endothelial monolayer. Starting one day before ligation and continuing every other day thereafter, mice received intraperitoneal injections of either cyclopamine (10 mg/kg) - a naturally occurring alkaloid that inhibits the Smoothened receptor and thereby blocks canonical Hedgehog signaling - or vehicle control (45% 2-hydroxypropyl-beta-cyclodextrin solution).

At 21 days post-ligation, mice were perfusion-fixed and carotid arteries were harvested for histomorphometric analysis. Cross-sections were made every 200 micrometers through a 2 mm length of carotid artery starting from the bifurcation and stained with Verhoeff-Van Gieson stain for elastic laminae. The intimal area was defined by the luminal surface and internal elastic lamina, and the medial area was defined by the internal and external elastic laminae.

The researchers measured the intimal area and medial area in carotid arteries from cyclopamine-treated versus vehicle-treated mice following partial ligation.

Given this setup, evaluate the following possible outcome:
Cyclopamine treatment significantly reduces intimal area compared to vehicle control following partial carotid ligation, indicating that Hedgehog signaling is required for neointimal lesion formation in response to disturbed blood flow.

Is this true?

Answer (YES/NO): YES